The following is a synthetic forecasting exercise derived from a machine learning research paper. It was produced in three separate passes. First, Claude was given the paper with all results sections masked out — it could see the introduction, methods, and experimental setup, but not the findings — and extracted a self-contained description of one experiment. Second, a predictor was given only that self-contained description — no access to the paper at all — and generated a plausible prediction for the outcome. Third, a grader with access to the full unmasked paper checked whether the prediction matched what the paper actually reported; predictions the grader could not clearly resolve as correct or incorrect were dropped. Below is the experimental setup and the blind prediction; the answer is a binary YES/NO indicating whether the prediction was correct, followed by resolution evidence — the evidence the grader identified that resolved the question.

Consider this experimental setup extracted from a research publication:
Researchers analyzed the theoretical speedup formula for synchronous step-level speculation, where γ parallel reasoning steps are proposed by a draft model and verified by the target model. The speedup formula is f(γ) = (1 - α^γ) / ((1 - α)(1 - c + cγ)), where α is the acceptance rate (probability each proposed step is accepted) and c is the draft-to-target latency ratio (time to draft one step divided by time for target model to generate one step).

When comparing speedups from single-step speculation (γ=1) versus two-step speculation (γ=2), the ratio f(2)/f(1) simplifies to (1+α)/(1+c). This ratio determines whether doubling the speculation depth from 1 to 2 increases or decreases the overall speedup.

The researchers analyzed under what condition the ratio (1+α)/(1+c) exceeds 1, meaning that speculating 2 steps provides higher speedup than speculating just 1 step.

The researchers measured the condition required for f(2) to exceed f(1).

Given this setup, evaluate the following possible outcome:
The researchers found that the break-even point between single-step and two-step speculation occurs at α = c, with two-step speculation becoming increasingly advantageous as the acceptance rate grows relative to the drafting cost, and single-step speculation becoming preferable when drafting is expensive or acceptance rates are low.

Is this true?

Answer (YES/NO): YES